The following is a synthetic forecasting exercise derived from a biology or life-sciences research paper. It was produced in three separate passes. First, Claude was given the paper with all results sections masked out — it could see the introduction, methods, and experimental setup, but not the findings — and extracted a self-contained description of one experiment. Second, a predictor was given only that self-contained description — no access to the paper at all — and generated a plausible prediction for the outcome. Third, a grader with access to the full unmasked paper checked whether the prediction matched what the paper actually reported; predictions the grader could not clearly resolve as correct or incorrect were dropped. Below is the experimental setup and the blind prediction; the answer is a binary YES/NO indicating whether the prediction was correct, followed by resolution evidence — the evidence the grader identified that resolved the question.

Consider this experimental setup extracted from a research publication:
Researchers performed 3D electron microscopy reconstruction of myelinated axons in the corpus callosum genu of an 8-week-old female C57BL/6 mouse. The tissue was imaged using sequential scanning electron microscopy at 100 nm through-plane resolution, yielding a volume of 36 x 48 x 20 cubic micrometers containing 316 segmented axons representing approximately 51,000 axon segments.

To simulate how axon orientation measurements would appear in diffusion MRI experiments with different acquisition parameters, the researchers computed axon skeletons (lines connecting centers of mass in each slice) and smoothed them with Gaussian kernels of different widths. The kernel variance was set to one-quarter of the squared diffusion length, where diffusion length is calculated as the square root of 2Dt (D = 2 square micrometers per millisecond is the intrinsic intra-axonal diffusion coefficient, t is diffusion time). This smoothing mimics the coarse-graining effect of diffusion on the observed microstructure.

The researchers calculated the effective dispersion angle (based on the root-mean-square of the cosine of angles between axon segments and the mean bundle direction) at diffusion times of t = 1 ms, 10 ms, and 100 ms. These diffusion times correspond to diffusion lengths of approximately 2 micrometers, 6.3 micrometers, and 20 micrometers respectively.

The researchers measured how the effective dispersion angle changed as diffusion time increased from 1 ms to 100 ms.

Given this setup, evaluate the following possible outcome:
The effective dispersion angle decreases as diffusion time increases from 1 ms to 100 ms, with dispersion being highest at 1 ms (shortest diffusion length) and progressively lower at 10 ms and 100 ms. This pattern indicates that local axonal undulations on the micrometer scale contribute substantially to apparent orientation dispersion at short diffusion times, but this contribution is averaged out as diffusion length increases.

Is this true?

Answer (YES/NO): NO